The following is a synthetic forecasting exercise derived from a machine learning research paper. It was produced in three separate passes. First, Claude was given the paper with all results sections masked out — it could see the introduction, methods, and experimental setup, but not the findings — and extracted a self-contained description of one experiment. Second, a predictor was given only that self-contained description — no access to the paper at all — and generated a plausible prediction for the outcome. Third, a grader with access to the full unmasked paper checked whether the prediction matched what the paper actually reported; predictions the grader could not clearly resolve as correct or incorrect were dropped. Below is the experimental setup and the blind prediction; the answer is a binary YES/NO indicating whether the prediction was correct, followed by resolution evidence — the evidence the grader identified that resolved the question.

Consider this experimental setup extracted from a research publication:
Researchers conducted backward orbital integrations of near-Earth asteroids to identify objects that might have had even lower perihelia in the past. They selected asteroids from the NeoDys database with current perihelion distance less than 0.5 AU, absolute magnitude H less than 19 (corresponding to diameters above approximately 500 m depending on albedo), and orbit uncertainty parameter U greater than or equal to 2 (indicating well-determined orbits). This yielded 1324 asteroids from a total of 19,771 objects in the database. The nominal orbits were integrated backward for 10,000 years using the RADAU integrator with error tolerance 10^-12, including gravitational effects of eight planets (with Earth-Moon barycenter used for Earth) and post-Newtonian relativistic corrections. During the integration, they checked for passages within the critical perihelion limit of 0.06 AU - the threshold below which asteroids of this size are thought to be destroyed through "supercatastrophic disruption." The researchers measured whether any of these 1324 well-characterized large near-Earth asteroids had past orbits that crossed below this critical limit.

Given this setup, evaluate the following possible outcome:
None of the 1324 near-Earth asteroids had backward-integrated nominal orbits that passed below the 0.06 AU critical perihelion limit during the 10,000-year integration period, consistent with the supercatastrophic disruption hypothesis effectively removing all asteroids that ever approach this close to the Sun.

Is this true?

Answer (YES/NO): NO